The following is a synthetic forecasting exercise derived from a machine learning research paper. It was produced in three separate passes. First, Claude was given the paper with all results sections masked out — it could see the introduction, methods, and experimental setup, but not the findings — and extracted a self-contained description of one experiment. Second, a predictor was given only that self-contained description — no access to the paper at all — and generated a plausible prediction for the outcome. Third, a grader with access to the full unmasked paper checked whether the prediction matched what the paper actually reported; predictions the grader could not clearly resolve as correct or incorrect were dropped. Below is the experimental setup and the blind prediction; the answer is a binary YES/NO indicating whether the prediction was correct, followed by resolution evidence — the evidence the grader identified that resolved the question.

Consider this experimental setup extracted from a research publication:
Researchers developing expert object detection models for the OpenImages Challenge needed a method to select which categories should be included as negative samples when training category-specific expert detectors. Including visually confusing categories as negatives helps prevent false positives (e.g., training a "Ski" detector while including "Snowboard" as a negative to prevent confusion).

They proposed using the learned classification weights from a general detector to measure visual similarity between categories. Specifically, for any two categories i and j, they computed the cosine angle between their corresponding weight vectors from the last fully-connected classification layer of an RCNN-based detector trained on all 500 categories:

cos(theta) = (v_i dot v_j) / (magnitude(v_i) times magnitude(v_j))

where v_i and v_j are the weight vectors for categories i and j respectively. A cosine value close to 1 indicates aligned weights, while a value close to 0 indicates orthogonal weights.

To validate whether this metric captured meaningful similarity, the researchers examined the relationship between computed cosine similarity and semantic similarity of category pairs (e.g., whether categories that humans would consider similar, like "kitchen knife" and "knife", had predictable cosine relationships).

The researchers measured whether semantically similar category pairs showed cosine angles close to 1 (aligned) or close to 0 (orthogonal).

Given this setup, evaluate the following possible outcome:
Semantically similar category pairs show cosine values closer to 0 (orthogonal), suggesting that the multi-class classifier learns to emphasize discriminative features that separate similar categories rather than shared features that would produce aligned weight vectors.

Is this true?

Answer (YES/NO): NO